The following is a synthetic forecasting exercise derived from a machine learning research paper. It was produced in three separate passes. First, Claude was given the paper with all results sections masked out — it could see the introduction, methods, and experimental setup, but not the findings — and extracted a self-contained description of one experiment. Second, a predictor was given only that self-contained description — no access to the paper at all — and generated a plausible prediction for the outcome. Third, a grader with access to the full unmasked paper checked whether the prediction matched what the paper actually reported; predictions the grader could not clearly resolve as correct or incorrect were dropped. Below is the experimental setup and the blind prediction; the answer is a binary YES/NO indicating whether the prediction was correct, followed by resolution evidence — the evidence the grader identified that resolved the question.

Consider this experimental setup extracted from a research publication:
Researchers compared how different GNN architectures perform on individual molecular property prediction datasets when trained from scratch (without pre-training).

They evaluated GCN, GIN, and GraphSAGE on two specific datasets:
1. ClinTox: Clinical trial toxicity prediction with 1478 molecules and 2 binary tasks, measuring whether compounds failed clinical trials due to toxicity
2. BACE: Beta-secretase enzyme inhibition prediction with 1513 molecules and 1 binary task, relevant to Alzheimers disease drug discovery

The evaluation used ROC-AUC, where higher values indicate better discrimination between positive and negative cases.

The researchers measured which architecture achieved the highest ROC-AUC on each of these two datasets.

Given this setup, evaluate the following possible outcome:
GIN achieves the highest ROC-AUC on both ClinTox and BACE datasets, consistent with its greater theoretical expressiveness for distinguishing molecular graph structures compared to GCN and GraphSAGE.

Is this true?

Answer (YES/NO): NO